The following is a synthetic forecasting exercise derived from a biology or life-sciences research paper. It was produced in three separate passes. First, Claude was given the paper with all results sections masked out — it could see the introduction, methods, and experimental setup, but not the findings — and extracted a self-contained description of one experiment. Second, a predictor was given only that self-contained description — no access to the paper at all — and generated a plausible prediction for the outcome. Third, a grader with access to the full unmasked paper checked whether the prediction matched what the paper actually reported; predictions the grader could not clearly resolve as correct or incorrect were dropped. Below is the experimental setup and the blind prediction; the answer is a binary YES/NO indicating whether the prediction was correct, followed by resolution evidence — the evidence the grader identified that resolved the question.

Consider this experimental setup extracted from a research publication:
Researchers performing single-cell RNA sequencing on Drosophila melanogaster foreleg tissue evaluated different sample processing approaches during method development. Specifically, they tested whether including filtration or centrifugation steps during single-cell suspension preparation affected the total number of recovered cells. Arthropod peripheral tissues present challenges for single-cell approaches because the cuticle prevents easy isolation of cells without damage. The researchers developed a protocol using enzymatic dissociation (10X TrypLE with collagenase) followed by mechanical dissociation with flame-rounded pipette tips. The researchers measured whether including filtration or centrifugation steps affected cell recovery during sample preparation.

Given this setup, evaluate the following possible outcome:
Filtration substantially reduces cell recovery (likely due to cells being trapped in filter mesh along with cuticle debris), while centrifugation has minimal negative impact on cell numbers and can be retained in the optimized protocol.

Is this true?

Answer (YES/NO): NO